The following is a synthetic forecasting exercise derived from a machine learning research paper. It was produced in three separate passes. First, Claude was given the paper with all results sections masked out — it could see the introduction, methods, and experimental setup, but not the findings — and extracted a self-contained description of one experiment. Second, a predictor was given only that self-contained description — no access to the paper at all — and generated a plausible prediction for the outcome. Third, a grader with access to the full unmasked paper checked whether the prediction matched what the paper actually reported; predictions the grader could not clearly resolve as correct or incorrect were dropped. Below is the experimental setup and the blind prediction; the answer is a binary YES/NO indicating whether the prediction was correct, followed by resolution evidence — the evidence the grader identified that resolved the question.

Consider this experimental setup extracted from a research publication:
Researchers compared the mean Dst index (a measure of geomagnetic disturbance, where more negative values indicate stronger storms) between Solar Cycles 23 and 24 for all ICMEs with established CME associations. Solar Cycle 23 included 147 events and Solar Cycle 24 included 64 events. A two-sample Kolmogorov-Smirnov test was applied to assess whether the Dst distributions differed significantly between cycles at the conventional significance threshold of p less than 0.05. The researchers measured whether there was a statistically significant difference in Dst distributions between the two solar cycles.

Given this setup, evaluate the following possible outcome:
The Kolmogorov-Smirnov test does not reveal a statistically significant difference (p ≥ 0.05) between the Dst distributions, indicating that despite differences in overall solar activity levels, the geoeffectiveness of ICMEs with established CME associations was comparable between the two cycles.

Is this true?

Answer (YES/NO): YES